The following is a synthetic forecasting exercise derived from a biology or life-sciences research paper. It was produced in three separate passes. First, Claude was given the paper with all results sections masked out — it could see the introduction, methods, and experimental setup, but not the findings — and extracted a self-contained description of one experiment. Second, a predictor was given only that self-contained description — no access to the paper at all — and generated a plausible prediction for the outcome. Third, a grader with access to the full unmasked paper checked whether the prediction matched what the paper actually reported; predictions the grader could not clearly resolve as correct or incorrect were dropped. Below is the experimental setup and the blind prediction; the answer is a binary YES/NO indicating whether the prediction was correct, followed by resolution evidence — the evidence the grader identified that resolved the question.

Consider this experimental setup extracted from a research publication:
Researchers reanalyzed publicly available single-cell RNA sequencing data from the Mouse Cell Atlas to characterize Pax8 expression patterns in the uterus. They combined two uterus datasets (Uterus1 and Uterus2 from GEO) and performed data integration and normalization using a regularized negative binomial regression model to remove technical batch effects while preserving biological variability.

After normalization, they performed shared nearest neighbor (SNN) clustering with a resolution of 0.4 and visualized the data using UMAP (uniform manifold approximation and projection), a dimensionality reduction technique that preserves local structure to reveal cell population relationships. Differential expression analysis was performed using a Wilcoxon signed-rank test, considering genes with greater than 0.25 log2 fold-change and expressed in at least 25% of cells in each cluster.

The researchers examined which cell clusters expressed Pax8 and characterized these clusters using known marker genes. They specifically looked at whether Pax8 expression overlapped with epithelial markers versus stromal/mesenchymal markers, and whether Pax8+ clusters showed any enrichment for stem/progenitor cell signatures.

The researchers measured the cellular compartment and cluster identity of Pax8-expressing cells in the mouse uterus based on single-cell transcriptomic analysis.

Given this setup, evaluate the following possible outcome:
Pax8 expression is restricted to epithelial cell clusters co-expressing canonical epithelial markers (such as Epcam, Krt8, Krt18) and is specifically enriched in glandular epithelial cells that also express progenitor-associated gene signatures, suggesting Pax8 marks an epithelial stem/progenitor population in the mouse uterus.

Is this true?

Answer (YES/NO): NO